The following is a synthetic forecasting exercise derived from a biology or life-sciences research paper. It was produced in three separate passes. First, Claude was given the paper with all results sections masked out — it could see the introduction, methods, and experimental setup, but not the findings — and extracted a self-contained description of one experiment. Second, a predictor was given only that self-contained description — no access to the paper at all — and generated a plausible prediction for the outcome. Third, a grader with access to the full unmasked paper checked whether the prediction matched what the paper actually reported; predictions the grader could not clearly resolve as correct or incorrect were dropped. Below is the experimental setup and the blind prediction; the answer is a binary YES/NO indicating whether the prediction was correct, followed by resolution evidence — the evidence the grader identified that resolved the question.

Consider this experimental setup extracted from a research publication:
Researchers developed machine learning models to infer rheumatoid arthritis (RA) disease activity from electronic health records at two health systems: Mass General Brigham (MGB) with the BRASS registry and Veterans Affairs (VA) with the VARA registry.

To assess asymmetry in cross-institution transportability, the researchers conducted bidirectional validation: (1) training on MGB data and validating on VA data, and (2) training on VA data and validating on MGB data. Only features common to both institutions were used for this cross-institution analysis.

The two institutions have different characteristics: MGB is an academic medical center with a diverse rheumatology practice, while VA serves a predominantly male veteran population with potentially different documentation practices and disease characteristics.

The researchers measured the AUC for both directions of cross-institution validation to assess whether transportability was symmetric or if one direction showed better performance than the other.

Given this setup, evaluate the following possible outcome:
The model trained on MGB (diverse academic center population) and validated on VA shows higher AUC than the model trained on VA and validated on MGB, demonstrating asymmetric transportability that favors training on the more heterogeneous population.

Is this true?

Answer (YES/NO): NO